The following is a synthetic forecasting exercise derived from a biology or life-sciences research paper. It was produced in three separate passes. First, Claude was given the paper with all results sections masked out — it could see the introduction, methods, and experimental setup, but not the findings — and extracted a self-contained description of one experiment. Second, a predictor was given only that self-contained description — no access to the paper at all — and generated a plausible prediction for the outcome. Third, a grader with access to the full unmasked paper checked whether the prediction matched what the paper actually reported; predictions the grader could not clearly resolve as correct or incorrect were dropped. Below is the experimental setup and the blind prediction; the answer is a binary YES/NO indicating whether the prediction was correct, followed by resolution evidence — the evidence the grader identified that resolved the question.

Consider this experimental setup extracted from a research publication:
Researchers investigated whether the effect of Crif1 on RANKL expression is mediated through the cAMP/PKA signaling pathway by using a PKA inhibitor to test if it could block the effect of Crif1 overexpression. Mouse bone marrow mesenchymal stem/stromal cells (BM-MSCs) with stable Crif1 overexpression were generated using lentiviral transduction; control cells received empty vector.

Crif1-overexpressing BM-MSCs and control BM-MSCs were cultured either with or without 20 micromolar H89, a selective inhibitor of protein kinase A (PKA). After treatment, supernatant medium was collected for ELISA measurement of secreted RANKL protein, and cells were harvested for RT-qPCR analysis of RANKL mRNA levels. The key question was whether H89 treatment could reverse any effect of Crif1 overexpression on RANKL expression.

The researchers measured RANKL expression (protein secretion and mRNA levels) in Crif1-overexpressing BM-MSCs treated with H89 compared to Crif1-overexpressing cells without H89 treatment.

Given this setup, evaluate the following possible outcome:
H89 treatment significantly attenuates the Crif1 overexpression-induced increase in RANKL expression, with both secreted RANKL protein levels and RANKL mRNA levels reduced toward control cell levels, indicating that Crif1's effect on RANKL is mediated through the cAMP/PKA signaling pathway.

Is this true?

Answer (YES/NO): YES